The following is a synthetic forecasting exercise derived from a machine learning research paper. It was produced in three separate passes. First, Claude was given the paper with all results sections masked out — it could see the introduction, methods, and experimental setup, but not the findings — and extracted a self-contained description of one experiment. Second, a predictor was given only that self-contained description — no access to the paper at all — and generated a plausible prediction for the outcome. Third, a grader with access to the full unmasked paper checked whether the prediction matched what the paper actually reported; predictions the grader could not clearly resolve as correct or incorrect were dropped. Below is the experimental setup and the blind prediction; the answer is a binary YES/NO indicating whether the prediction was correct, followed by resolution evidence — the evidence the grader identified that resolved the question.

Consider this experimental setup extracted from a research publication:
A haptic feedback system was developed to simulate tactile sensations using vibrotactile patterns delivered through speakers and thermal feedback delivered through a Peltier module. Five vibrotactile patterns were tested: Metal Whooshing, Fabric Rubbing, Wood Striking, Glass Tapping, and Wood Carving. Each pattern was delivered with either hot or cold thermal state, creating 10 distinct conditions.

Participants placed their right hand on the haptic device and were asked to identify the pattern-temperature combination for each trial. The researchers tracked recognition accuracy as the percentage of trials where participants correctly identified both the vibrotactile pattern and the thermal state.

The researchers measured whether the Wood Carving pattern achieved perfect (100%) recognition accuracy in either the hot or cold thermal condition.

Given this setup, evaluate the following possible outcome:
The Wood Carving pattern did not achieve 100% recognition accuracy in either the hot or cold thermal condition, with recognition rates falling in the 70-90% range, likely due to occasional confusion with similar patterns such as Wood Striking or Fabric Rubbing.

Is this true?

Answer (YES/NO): NO